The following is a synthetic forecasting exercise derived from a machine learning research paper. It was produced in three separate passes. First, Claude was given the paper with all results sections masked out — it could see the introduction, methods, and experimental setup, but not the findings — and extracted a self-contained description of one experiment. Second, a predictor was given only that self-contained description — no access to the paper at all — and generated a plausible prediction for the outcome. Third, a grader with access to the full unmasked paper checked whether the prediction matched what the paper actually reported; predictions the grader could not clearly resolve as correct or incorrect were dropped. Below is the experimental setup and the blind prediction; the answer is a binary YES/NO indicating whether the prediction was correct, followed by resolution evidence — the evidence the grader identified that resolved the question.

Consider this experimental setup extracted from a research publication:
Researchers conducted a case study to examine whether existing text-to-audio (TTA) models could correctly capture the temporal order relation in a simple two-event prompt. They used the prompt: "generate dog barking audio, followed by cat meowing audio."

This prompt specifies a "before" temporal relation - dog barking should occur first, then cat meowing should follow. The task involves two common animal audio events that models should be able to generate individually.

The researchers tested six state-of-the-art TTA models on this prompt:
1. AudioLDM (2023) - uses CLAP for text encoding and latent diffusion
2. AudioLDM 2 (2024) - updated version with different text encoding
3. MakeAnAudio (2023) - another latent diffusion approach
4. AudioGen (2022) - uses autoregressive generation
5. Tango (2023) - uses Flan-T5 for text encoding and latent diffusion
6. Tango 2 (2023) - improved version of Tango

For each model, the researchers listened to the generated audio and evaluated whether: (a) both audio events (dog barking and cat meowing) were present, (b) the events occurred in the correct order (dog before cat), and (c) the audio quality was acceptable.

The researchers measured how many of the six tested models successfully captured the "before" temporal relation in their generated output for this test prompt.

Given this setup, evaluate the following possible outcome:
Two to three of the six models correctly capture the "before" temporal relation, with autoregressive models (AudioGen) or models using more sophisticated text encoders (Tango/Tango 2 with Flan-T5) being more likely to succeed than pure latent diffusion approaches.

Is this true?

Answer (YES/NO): NO